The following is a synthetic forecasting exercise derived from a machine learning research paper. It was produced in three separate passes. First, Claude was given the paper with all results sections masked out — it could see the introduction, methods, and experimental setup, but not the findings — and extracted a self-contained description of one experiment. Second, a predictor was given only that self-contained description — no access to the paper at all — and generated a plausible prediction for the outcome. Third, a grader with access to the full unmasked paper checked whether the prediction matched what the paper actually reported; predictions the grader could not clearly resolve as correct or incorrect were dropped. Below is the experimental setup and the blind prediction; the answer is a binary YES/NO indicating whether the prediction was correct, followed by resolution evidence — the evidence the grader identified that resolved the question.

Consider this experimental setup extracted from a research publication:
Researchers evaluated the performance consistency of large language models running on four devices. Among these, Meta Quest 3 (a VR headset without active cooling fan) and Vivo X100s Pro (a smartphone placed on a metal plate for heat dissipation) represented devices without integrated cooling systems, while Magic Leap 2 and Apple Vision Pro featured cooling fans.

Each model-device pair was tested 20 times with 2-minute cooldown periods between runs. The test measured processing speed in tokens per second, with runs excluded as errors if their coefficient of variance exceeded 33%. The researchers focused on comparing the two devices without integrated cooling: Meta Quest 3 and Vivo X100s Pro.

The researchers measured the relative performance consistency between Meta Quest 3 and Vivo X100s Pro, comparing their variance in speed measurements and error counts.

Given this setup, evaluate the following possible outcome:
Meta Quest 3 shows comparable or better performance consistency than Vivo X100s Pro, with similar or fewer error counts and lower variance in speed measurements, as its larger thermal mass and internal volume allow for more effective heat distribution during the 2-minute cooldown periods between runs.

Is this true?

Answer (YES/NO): NO